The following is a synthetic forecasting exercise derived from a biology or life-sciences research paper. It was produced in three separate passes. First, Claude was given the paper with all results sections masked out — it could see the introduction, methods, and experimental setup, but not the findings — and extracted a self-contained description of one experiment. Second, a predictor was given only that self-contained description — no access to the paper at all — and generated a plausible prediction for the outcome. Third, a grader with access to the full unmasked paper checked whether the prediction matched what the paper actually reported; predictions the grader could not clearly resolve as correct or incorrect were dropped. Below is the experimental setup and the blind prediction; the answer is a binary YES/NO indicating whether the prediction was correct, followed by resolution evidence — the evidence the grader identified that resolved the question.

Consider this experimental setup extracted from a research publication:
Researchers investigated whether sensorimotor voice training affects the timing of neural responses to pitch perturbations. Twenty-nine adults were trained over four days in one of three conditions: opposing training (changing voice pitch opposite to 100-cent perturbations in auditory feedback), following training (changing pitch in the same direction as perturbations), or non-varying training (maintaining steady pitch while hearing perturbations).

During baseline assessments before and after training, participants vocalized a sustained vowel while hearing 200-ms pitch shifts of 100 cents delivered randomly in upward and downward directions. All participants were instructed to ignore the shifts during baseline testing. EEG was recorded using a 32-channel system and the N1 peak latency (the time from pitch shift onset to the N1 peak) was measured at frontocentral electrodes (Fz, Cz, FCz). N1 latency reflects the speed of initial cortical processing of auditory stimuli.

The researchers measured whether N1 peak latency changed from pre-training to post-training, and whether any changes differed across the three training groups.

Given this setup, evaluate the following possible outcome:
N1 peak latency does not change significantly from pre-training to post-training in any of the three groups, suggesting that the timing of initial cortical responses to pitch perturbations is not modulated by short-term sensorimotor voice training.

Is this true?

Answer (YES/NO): NO